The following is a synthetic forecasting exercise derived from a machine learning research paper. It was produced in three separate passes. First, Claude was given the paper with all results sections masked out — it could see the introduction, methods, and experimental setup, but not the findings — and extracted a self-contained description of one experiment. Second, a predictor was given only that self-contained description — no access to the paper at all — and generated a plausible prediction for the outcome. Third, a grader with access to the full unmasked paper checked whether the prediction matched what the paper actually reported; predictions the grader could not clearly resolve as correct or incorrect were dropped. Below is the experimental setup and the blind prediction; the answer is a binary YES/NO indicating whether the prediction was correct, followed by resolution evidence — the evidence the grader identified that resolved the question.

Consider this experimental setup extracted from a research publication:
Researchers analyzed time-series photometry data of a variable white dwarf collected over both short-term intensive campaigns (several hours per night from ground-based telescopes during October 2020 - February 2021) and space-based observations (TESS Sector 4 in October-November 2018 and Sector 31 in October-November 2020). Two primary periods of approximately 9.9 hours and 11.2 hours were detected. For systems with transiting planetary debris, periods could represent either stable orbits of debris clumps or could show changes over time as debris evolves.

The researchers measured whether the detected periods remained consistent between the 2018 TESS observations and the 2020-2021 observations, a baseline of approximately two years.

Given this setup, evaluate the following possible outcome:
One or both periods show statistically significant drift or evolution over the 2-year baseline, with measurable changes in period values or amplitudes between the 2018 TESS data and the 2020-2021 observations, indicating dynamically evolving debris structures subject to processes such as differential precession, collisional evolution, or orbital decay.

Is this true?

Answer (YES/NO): YES